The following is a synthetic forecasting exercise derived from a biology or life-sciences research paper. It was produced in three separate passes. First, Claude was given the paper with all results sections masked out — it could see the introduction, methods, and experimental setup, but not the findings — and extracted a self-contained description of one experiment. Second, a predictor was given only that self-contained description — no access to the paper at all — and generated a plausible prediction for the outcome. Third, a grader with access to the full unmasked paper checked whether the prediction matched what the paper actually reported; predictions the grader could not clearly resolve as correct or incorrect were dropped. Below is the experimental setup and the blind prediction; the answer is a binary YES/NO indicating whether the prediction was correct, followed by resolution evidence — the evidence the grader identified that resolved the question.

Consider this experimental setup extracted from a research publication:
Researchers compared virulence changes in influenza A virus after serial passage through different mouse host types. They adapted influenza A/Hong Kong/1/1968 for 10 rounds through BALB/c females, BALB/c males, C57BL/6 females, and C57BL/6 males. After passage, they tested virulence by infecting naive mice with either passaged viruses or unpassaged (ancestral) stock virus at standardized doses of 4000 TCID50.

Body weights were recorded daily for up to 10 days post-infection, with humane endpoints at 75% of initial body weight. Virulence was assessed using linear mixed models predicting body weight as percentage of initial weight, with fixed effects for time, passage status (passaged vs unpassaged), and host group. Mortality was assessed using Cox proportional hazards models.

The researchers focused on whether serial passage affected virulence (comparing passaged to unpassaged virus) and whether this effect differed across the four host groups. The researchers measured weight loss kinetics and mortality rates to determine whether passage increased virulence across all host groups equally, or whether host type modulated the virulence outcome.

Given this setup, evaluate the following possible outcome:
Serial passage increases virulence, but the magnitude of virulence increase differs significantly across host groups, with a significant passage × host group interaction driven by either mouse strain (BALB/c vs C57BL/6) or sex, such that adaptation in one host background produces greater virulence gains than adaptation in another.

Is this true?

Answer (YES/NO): YES